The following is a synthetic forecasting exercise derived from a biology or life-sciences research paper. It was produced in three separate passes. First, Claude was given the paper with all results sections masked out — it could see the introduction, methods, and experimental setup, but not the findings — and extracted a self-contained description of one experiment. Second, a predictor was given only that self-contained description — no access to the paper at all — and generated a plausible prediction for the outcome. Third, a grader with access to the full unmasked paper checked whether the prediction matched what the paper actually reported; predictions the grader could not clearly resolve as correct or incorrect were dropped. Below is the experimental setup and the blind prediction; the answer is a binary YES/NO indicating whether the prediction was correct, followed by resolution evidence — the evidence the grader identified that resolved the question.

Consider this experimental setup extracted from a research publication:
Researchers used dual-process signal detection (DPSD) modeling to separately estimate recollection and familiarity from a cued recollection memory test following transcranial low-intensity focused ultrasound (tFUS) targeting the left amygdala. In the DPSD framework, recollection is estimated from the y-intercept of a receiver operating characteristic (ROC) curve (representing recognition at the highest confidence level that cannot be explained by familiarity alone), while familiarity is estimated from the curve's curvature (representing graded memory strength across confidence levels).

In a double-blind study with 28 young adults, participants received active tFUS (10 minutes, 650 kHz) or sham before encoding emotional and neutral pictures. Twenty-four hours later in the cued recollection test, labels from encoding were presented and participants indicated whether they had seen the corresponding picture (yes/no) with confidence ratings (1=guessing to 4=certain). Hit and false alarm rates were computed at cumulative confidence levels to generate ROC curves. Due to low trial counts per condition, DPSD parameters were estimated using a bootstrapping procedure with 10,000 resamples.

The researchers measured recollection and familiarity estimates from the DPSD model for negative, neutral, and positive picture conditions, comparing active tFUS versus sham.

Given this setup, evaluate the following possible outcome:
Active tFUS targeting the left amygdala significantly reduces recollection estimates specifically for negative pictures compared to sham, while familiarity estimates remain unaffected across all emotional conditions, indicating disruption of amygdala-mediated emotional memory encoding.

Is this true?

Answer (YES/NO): NO